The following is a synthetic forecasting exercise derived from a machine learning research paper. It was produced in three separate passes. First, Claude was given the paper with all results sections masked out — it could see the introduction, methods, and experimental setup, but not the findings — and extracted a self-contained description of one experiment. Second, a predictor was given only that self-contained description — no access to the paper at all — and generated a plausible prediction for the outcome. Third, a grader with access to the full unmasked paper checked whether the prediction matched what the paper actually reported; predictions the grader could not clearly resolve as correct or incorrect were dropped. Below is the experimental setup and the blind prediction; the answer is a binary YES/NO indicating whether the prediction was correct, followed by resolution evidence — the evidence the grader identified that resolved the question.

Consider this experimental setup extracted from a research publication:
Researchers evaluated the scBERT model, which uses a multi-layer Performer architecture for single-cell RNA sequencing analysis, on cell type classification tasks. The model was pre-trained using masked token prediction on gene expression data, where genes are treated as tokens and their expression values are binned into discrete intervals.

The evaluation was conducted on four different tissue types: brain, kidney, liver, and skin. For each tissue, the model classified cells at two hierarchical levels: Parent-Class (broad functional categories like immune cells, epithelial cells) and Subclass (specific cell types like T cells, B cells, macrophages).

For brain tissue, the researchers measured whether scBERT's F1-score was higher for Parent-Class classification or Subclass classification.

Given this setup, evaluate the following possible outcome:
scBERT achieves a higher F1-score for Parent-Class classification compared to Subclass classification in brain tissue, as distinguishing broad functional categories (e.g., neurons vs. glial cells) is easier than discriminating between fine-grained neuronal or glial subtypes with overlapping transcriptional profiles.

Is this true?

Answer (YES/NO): NO